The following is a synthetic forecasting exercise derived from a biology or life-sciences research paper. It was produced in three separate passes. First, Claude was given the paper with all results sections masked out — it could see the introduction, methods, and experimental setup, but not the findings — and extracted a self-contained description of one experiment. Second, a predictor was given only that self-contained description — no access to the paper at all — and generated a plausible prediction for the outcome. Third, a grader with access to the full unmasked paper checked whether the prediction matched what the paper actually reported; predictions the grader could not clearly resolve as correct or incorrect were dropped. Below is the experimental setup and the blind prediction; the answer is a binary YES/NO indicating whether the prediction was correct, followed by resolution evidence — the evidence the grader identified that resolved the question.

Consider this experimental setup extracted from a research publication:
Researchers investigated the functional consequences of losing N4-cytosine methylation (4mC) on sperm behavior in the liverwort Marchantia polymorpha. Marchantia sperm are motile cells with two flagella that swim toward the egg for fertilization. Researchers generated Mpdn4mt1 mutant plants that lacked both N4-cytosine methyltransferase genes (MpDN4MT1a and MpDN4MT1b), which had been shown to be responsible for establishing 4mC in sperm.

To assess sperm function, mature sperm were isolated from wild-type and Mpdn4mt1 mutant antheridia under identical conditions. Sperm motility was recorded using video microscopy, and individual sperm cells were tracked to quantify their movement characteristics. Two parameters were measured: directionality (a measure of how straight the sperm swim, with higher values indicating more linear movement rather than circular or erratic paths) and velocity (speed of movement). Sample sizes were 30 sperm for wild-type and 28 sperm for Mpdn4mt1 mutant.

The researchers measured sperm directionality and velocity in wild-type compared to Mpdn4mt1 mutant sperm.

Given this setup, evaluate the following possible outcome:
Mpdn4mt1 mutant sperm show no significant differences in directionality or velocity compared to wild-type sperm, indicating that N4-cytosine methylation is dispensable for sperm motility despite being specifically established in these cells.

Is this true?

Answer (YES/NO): NO